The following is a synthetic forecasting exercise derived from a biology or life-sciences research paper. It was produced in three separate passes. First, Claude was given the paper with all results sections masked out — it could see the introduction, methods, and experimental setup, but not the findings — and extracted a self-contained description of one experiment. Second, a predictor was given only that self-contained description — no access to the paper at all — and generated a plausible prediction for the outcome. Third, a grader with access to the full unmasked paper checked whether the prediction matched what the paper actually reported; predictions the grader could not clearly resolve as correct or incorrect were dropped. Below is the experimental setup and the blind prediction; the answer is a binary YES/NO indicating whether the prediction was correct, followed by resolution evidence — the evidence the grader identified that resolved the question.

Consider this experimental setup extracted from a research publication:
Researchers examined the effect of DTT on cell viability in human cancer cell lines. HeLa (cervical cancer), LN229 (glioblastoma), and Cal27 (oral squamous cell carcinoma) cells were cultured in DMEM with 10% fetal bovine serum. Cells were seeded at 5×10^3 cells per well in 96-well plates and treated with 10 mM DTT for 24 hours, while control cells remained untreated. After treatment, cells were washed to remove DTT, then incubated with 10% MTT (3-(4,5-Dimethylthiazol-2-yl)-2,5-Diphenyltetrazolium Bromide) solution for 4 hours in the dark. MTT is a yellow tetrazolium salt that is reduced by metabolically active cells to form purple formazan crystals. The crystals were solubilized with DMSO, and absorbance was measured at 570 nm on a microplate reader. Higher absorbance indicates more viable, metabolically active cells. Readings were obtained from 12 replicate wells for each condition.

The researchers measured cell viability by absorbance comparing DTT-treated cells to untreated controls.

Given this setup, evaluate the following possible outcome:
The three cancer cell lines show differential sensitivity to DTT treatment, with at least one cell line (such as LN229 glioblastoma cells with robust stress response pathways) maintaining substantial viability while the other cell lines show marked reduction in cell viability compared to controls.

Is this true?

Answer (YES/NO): NO